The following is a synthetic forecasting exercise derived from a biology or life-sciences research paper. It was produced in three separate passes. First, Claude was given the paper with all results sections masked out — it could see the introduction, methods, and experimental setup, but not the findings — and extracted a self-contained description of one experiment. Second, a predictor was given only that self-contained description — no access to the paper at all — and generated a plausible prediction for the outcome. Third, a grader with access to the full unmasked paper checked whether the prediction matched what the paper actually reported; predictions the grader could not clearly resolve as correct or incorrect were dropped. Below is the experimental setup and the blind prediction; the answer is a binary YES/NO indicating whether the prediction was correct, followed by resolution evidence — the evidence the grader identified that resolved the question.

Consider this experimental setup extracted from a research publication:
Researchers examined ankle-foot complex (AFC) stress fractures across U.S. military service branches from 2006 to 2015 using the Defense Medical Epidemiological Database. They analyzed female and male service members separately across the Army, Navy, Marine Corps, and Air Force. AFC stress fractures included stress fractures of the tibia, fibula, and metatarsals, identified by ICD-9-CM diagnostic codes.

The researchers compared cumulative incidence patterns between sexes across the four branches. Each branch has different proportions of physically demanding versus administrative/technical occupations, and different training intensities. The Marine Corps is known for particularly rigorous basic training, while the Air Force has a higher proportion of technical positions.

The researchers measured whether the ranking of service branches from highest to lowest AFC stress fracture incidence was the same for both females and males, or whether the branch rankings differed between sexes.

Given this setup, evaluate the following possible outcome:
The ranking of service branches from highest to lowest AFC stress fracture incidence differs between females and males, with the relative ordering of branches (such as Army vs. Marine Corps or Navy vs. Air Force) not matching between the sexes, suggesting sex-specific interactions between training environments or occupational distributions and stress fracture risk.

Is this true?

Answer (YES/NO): NO